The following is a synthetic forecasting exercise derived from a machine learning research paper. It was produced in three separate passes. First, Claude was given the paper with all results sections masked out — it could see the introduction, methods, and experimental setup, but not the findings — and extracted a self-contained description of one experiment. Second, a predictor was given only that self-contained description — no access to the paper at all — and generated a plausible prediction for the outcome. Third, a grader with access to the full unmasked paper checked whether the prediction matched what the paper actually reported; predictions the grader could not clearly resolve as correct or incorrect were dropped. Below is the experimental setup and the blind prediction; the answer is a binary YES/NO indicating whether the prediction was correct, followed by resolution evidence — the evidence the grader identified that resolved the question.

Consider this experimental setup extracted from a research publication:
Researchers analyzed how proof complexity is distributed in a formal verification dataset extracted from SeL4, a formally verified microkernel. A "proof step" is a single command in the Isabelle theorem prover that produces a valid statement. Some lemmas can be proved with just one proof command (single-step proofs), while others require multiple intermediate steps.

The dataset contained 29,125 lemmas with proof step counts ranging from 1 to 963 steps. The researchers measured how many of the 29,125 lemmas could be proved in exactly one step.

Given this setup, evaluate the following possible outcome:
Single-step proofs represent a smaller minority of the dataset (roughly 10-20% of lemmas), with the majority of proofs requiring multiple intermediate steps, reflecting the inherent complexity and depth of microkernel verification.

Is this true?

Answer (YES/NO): NO